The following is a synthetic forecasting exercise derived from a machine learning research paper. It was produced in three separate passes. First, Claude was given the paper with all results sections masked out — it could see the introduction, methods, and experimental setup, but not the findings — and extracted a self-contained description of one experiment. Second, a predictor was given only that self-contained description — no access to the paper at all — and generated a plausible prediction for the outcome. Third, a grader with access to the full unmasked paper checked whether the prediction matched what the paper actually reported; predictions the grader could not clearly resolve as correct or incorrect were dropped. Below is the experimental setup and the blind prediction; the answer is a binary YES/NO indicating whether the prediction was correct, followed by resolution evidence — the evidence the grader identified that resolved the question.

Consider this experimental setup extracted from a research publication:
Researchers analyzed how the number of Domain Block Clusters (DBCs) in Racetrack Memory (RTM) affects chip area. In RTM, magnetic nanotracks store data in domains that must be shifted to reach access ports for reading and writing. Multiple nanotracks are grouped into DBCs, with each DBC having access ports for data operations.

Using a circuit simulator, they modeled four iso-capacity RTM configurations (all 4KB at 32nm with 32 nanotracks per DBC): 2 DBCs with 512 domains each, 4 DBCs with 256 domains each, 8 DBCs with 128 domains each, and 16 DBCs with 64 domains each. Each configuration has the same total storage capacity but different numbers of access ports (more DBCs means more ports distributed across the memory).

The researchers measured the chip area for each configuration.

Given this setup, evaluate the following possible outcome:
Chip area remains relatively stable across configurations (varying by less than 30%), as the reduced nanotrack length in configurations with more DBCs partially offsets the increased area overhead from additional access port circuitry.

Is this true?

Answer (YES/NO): NO